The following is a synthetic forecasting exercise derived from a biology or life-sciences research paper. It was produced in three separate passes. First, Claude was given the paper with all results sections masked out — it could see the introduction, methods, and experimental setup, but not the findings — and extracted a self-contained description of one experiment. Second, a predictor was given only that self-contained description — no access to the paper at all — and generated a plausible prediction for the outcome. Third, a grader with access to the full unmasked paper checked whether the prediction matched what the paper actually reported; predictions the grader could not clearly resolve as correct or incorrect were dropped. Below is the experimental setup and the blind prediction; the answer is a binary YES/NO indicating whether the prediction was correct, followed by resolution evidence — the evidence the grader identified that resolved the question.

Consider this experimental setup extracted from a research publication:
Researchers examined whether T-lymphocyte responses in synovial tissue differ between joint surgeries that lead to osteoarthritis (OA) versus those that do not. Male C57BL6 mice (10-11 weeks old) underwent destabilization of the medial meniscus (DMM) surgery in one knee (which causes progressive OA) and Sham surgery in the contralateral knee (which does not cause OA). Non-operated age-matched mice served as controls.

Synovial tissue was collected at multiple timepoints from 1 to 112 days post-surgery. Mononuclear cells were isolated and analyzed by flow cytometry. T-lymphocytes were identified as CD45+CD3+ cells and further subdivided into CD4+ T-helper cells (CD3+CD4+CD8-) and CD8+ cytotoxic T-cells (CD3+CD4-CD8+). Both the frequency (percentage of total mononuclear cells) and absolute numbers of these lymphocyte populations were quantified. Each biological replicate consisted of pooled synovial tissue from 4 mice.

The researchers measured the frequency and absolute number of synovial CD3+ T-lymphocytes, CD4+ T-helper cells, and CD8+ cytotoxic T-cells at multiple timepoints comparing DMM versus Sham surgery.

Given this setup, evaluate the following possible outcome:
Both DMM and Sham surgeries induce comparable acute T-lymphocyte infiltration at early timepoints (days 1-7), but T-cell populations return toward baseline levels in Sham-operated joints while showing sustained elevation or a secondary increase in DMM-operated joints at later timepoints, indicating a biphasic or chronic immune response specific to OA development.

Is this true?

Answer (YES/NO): NO